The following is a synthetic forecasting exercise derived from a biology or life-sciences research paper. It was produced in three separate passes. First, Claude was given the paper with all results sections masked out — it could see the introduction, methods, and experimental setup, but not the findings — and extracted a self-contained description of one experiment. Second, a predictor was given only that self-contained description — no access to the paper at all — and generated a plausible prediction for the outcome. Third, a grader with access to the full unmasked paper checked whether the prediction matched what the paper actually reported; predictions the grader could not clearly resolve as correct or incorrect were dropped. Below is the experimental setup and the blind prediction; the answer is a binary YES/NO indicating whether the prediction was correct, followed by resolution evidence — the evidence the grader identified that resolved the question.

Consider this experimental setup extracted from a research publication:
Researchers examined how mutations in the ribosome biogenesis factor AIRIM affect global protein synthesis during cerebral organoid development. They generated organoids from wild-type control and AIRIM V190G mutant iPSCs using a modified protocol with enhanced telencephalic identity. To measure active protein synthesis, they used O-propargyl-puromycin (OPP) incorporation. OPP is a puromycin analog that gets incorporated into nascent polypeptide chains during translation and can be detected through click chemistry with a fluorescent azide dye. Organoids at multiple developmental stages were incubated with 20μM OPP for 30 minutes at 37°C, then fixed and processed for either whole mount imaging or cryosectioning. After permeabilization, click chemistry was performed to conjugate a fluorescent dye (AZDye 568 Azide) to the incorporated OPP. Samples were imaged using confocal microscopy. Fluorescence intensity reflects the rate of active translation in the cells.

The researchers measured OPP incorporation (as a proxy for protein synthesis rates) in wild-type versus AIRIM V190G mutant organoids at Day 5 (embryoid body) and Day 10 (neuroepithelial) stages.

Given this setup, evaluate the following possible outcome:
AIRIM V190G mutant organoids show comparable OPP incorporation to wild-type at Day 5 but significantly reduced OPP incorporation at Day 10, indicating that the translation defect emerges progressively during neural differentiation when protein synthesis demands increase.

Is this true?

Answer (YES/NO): YES